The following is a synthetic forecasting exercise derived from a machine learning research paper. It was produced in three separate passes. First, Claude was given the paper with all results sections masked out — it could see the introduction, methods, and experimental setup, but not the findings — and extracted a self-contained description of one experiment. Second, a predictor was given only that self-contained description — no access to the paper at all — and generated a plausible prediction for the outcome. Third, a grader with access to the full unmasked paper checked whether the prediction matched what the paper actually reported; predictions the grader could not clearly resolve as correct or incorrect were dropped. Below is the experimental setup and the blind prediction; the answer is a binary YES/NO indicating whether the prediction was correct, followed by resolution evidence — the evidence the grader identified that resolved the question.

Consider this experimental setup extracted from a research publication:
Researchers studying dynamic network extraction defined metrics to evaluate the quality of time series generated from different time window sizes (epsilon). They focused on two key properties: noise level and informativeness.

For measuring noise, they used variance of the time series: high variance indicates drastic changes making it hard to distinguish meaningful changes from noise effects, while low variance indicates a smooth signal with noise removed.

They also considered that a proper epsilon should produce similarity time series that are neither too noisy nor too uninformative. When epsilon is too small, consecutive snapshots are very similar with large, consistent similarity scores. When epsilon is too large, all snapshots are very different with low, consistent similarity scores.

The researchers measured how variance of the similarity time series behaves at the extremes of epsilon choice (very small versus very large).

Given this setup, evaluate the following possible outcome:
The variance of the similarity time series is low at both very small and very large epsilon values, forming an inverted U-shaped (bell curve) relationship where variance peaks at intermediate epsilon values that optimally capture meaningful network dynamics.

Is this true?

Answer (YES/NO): YES